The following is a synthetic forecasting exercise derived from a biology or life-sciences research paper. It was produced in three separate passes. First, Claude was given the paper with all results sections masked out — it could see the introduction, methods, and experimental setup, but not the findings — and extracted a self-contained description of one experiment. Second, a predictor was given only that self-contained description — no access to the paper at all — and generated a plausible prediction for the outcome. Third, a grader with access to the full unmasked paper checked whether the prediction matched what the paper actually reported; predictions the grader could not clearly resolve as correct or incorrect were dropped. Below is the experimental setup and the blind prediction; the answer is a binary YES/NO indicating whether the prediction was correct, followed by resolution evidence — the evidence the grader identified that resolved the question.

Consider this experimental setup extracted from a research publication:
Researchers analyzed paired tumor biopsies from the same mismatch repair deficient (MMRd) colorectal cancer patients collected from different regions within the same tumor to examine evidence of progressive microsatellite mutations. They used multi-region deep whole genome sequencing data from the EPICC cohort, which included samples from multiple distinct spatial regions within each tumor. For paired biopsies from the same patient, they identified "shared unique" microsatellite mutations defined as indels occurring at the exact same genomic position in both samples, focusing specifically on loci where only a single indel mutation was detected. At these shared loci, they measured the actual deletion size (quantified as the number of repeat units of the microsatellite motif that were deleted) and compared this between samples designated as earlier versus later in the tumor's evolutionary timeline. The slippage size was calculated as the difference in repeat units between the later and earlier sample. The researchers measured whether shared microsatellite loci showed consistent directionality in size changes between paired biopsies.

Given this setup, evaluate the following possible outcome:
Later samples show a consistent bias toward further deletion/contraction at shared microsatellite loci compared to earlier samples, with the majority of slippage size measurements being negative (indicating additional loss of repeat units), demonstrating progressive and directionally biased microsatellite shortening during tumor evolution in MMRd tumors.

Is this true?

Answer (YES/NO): YES